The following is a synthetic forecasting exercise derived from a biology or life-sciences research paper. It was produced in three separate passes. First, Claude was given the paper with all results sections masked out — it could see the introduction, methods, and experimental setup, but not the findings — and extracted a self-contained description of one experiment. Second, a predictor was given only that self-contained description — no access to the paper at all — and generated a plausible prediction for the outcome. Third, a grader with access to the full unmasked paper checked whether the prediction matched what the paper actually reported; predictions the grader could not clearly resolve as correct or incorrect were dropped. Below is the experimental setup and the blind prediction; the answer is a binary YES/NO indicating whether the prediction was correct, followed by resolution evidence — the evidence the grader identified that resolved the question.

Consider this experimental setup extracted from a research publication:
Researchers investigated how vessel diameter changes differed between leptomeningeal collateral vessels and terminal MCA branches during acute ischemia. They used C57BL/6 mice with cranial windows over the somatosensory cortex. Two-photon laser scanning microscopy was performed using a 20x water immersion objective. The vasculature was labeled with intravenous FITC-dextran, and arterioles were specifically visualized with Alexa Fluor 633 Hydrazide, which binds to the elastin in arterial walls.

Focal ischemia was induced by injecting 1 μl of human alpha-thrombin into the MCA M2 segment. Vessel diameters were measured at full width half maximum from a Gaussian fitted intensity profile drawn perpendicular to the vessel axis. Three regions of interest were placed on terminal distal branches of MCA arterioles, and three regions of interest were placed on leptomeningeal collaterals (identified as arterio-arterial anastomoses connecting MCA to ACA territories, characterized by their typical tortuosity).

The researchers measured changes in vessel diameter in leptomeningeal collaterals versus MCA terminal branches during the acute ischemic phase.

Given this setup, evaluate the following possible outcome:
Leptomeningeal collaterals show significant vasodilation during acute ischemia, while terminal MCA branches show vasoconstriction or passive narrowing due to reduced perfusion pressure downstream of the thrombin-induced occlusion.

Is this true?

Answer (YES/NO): NO